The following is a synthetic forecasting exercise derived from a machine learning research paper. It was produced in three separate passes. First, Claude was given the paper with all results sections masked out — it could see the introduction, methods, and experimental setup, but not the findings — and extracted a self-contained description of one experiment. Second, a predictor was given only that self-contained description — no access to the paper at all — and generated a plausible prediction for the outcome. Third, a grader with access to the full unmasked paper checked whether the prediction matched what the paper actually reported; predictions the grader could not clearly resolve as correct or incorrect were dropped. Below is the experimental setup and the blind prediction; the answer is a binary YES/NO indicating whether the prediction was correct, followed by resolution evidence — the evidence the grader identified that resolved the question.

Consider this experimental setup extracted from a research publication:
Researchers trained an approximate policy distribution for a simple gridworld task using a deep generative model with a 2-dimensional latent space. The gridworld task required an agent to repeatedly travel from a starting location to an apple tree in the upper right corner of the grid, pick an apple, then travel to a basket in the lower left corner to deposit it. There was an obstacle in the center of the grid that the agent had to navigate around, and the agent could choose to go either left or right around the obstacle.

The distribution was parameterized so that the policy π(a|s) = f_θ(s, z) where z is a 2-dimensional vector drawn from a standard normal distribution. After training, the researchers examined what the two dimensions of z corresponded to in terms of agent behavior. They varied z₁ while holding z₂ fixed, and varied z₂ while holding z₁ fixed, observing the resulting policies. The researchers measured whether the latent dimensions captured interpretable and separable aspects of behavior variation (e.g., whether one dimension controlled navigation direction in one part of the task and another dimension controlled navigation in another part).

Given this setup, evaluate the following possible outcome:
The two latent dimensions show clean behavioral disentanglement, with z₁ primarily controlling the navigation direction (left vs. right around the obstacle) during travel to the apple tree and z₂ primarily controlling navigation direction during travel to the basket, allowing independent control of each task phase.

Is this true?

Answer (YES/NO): NO